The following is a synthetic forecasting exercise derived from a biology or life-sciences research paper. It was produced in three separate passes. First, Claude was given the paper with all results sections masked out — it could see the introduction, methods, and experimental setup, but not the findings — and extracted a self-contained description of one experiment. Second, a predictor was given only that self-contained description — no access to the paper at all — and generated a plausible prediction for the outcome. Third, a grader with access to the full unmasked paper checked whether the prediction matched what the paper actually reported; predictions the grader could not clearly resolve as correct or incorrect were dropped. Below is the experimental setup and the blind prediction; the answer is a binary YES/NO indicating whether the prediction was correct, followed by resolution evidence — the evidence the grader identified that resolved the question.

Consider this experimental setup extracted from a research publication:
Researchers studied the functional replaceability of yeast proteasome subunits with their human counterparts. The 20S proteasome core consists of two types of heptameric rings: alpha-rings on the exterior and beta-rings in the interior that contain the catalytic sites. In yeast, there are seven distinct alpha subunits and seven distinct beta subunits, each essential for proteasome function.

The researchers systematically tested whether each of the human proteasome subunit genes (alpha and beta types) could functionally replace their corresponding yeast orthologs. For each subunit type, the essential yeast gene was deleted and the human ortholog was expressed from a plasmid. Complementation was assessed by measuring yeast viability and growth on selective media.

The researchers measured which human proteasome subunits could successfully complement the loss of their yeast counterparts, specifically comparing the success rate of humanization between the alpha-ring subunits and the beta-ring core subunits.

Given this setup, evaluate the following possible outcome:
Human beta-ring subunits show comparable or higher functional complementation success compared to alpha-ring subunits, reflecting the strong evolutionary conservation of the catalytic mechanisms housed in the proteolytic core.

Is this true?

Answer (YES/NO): NO